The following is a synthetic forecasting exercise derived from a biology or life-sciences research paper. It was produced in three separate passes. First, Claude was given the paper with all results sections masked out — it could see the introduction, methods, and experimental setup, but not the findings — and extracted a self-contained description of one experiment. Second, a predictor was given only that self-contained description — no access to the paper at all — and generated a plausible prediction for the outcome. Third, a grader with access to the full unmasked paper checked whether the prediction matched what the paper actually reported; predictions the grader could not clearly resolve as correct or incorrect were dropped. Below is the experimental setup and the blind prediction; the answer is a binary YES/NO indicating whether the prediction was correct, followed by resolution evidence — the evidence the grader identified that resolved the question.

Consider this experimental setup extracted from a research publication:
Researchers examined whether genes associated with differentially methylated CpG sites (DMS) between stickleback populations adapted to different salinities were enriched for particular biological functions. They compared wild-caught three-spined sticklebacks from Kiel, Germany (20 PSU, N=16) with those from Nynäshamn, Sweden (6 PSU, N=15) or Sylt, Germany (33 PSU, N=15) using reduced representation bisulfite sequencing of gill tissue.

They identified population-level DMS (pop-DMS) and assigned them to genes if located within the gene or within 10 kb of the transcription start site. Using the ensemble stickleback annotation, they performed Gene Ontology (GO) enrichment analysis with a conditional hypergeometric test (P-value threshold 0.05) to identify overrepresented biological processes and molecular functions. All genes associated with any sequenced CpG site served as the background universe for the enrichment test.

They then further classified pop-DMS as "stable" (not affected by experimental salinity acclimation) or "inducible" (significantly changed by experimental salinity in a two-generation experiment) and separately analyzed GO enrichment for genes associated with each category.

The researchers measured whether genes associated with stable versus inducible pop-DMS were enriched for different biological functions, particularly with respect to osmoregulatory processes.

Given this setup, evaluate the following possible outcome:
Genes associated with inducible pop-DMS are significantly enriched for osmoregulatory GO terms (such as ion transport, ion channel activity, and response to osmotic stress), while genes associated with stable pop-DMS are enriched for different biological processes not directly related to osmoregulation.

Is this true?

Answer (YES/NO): NO